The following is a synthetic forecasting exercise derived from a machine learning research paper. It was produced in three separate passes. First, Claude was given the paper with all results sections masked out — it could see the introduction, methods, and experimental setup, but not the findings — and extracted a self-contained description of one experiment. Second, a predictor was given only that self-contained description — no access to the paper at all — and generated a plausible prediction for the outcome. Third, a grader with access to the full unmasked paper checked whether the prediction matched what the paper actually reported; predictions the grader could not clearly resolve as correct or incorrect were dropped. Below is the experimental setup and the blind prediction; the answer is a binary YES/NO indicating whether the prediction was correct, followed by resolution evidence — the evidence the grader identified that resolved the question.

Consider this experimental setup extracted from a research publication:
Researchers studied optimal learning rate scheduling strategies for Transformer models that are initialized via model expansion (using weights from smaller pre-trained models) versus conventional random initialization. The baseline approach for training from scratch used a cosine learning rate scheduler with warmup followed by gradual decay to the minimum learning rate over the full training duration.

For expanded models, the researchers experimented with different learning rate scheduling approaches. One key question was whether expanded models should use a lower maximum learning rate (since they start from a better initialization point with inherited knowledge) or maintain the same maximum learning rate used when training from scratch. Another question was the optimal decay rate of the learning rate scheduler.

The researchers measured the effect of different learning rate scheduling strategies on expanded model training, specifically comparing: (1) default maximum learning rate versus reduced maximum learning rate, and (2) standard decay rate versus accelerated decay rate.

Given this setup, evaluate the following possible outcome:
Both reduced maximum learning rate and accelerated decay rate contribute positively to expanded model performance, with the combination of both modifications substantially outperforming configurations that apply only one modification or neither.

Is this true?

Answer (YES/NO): NO